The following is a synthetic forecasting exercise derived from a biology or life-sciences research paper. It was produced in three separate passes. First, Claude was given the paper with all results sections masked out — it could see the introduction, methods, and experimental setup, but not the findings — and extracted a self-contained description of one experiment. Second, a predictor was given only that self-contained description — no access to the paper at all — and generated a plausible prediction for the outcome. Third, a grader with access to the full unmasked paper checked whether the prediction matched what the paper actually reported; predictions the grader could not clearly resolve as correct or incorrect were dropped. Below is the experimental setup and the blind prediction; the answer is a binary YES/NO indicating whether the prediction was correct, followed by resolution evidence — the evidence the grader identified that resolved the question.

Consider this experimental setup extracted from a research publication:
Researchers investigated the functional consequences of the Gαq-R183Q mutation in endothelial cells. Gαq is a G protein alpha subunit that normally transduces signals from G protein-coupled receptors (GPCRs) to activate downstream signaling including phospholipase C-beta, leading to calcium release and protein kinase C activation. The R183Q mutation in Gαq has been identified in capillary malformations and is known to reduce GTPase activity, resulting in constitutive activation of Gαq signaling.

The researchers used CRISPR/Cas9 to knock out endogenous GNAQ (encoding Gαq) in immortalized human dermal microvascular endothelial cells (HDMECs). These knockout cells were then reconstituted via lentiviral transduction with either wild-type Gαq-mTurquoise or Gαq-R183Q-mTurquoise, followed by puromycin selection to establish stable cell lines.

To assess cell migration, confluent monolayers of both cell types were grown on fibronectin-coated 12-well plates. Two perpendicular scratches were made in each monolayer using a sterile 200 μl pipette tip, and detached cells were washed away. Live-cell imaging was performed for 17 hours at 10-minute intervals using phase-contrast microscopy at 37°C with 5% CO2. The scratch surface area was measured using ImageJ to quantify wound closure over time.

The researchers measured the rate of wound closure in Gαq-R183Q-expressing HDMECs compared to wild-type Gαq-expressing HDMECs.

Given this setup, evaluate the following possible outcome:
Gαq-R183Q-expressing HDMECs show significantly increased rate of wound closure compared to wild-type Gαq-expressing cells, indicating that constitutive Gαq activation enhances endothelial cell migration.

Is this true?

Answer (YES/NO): NO